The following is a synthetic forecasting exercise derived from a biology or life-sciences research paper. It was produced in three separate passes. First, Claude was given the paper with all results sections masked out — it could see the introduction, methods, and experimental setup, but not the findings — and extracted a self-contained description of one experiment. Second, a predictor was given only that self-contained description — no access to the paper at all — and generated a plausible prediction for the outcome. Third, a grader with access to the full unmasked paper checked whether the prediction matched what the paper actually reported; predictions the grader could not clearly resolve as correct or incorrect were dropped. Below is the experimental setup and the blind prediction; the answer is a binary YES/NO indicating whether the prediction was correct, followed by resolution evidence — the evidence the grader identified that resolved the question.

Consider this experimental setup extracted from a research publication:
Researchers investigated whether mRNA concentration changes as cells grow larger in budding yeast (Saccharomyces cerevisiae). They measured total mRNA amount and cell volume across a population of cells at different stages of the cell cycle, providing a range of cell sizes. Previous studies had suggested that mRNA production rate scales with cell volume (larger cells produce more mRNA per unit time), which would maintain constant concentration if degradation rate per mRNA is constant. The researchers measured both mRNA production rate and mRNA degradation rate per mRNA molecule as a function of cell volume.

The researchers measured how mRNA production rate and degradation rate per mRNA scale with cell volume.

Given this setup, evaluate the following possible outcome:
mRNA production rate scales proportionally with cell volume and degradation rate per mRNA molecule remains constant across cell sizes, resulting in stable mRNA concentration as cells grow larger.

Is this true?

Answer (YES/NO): NO